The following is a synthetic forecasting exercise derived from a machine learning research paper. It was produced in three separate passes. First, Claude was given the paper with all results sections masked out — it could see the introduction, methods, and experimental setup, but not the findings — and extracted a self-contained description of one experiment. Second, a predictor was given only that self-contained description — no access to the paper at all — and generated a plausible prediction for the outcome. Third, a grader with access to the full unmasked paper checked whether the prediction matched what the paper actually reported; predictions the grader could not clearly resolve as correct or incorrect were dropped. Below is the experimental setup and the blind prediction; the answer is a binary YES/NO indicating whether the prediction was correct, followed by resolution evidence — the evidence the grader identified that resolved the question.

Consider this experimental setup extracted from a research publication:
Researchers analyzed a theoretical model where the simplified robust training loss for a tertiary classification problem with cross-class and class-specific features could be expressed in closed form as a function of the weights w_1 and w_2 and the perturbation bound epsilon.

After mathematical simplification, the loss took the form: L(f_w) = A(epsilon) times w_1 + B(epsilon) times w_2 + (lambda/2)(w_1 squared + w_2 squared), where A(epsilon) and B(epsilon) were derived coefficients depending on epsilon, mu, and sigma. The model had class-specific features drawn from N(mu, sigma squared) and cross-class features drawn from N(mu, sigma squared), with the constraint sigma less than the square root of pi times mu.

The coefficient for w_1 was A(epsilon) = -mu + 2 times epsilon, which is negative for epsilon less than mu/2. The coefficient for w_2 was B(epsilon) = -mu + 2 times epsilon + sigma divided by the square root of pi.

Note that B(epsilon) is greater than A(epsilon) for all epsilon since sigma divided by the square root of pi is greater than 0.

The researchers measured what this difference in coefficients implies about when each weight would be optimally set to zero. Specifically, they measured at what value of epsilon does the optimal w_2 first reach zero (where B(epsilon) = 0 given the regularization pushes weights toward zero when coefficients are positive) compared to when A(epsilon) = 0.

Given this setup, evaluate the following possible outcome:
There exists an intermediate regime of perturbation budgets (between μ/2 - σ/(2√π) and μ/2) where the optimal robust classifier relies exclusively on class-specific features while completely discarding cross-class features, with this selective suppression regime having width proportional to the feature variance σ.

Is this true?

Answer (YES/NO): NO